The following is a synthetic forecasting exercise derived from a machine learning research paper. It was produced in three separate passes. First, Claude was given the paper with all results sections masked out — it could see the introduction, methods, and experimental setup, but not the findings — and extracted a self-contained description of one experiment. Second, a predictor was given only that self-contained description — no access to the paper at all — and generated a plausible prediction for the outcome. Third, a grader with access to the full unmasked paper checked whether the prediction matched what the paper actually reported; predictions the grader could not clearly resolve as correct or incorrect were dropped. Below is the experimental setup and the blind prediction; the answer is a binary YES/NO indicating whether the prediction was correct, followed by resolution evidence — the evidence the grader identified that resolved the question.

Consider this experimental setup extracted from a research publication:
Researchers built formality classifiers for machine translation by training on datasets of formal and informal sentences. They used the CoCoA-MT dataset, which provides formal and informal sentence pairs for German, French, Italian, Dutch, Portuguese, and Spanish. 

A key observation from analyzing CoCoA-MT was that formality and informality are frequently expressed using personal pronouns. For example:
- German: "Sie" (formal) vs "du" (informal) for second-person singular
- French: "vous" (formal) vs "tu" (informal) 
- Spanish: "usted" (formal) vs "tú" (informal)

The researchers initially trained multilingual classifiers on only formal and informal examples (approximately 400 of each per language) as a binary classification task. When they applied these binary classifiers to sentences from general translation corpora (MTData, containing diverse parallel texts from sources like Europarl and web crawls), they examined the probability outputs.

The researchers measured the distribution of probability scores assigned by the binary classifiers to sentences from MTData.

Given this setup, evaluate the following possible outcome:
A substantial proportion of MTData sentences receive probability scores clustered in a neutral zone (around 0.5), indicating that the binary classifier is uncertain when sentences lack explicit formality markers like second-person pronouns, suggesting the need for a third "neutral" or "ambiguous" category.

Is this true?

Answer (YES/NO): NO